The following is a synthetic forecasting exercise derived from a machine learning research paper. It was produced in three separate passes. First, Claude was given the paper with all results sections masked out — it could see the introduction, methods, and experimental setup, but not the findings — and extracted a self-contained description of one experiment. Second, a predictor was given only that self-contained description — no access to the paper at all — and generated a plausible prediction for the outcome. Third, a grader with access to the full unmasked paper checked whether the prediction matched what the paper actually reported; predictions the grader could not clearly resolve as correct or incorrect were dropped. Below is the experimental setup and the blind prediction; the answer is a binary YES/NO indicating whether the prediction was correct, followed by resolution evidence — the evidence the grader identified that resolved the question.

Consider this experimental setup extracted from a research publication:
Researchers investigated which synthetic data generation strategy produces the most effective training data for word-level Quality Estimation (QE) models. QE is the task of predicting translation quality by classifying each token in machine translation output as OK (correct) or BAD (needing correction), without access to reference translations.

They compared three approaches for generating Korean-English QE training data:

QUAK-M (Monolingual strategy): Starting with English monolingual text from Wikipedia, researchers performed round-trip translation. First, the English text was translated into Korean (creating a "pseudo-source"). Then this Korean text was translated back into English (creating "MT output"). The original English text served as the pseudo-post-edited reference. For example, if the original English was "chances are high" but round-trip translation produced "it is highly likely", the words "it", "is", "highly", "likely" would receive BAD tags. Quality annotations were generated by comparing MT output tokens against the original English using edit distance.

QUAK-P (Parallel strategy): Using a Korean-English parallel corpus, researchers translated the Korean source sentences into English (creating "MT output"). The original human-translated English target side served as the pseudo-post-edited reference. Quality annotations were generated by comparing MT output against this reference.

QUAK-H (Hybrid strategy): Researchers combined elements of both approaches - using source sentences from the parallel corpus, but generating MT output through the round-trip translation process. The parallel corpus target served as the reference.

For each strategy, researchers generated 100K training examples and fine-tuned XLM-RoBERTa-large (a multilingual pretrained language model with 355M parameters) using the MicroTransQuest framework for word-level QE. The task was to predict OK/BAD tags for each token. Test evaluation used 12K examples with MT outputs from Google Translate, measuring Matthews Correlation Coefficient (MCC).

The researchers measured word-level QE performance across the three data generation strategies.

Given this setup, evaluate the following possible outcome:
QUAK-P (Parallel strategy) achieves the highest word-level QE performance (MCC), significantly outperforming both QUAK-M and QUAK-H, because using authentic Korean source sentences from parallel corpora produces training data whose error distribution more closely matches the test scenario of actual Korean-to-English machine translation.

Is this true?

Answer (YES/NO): YES